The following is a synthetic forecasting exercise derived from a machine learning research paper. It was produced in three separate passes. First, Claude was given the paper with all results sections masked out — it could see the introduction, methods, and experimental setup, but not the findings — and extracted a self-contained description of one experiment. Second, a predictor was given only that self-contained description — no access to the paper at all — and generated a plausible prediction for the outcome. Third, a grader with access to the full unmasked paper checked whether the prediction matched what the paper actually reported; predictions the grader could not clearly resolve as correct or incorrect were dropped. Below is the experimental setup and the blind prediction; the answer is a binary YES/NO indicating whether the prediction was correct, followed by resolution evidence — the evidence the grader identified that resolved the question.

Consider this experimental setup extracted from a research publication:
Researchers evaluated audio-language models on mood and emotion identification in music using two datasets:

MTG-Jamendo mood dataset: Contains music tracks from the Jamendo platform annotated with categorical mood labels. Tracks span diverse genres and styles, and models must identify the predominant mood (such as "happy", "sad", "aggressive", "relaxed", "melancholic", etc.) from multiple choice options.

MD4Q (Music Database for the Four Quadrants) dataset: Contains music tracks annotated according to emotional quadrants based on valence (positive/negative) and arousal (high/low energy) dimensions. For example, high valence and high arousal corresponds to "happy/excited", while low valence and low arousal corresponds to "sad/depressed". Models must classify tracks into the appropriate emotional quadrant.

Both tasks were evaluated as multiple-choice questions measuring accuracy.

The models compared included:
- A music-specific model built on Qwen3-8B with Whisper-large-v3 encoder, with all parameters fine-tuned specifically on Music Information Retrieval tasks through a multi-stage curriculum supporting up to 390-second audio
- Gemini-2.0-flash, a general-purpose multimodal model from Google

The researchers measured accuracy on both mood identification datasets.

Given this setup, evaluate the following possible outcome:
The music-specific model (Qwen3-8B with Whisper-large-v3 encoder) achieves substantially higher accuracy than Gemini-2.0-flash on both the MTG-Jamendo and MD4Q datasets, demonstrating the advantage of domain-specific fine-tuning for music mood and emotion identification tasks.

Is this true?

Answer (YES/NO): NO